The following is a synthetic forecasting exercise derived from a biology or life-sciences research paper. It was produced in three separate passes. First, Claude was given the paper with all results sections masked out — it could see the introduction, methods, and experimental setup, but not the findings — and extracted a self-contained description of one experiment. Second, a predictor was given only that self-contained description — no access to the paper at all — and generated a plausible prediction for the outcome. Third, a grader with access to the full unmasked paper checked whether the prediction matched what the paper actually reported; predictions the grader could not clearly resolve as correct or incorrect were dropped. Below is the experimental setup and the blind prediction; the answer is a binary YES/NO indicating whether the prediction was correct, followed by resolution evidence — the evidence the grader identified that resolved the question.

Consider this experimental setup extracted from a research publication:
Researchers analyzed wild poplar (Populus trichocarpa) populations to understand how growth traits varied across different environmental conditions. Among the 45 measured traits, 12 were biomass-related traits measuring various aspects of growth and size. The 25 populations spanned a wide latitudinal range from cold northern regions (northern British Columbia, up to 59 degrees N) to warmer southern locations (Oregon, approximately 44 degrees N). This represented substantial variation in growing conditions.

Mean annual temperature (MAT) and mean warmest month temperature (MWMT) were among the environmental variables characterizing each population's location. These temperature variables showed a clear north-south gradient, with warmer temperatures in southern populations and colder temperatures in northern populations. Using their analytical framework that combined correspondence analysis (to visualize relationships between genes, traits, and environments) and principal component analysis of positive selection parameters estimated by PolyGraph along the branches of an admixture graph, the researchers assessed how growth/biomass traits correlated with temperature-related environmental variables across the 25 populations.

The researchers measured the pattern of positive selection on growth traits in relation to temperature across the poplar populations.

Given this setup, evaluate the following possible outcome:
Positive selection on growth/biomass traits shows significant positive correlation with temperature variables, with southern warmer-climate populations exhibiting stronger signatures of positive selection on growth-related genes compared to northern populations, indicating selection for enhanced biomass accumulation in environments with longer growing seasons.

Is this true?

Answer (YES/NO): YES